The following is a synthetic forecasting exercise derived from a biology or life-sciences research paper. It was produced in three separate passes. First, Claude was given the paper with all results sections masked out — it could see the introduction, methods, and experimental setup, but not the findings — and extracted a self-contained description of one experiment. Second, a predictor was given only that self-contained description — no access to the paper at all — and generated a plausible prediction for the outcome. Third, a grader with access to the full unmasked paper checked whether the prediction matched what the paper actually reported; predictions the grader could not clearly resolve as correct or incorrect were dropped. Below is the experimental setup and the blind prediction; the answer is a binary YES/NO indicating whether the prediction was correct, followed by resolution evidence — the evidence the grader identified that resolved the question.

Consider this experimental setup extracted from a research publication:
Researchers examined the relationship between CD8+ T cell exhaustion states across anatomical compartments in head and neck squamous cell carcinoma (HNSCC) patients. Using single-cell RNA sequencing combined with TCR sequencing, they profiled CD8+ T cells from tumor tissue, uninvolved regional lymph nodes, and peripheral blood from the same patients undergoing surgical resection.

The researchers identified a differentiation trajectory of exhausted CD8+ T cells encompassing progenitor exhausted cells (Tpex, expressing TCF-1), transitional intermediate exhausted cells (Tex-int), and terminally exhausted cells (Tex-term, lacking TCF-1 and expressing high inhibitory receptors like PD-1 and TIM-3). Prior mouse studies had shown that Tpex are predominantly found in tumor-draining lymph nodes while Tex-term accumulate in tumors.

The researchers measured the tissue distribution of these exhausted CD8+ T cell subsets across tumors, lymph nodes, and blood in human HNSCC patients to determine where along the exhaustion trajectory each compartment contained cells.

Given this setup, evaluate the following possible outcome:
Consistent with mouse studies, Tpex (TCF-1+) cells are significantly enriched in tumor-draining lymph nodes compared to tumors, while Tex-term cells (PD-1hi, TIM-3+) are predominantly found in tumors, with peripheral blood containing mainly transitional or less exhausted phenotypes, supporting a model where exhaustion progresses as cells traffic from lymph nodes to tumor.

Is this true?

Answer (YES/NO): YES